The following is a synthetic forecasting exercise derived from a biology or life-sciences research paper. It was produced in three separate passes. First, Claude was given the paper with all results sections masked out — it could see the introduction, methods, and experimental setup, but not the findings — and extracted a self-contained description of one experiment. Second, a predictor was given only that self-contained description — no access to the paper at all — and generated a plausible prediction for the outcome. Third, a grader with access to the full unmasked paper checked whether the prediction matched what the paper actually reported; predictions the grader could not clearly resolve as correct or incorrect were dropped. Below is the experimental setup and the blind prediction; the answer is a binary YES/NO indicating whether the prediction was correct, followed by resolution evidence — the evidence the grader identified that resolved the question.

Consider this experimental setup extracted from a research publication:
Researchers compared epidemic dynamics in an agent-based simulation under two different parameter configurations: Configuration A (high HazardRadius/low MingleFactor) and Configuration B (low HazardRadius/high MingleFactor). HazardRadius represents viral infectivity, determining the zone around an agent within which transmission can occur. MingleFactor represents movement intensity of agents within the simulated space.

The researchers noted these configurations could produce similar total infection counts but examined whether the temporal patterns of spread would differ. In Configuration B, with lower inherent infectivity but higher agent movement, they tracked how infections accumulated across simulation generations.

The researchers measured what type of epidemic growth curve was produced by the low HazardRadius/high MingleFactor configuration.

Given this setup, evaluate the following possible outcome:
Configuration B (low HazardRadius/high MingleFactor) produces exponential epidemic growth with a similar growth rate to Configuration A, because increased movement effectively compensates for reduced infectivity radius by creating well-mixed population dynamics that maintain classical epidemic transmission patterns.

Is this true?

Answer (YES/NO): NO